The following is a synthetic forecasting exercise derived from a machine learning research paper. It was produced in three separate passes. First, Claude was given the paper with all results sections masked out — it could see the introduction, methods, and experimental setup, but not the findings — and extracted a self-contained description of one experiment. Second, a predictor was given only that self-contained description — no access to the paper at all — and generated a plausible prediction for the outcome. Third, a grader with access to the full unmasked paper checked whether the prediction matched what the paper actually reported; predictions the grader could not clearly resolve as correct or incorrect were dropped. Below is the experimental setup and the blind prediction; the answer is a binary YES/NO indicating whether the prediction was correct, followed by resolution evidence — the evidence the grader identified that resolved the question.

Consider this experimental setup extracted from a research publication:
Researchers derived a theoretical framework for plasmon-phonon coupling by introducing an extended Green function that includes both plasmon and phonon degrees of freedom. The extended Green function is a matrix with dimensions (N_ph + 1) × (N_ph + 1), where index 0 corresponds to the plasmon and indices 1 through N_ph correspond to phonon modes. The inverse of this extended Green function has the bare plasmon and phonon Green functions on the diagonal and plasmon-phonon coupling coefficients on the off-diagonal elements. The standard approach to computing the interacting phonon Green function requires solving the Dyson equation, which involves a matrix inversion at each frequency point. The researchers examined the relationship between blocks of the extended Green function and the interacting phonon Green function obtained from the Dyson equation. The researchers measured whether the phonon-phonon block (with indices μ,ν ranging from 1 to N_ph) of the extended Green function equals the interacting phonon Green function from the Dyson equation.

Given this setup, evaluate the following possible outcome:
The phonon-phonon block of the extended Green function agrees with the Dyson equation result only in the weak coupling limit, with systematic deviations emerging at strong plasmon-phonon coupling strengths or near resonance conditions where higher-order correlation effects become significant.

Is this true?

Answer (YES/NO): NO